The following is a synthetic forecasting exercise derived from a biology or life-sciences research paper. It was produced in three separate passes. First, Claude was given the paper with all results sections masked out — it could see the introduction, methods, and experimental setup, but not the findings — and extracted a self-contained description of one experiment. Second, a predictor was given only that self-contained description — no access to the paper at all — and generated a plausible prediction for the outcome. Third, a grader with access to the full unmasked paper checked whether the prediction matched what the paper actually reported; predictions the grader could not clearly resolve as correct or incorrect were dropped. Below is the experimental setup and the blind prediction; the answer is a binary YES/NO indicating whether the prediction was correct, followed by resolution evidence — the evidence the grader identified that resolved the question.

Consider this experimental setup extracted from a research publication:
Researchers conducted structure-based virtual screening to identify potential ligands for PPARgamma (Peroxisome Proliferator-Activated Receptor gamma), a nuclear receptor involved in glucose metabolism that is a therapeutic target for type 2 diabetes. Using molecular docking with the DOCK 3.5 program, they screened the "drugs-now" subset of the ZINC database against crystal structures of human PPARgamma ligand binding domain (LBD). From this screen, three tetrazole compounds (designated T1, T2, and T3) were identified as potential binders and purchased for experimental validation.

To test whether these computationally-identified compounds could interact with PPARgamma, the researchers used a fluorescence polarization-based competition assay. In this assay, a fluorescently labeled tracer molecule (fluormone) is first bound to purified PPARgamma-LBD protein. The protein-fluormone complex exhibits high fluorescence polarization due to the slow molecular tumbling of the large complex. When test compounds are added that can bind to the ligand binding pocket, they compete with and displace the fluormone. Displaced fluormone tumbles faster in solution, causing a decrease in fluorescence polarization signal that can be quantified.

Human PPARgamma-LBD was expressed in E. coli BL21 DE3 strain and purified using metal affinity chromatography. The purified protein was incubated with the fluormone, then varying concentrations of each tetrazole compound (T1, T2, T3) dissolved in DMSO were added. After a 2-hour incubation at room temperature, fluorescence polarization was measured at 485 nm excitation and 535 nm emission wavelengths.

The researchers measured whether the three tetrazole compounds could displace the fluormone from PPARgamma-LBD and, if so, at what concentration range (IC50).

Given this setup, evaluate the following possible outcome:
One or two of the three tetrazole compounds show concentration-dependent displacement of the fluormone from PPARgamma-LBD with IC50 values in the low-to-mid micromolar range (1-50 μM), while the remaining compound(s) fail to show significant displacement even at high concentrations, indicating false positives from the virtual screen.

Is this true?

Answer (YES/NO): NO